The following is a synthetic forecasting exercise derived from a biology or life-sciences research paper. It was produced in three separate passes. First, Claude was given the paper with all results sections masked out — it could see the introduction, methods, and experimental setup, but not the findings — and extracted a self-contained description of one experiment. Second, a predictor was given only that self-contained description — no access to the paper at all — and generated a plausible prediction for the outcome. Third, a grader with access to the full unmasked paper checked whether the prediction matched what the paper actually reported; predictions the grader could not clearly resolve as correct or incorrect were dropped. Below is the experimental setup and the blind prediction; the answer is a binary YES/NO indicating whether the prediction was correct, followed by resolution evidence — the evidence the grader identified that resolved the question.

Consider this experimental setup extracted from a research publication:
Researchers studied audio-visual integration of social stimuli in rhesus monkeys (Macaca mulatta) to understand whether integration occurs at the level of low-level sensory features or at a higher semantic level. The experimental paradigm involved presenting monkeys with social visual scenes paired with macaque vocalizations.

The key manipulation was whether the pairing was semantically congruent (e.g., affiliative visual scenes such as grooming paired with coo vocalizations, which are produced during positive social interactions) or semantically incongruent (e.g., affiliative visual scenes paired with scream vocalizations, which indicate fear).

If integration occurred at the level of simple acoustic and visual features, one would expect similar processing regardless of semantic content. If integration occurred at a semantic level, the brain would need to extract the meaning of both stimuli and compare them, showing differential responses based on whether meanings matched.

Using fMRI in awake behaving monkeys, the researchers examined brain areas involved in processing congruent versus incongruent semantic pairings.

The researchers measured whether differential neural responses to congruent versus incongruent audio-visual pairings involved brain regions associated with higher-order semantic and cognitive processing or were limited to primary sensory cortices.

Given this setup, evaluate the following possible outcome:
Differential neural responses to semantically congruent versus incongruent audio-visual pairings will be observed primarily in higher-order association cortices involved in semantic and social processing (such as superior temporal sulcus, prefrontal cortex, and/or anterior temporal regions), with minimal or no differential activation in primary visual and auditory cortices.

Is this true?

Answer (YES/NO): NO